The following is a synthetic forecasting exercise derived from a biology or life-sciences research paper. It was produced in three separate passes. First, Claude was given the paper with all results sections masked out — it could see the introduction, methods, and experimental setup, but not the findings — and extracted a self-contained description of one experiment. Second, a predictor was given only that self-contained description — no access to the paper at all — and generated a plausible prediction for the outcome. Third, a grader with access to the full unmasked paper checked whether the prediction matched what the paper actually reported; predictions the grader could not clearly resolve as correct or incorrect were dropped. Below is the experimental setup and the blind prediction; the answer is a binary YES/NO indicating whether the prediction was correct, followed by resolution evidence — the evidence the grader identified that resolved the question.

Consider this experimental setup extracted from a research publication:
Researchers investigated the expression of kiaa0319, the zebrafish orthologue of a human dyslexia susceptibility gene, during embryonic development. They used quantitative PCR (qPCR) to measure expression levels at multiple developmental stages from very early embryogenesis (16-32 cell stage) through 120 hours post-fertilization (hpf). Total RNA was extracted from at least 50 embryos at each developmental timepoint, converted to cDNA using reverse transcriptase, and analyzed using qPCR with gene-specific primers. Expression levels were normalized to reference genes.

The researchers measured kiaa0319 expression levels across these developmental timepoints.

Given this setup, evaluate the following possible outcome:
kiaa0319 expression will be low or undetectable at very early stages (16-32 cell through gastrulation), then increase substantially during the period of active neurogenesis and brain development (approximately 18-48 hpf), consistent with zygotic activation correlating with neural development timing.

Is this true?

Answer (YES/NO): NO